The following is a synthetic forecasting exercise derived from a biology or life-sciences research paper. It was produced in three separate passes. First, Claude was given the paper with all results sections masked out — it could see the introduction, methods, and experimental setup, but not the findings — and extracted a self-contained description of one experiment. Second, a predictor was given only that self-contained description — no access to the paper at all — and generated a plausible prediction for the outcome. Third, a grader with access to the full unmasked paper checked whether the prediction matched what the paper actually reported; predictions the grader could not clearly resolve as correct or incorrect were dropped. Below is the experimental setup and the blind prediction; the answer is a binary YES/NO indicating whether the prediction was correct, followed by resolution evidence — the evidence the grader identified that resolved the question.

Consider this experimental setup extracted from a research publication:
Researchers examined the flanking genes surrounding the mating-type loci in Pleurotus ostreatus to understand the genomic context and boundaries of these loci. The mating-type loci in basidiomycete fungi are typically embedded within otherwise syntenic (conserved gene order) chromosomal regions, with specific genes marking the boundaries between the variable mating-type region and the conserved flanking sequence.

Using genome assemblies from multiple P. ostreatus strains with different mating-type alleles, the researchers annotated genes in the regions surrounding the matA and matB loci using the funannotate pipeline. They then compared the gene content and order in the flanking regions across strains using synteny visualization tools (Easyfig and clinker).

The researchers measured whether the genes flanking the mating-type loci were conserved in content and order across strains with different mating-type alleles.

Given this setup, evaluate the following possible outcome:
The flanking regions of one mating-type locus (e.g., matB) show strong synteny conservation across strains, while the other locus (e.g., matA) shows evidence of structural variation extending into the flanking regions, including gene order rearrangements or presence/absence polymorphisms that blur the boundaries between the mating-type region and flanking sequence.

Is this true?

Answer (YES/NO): NO